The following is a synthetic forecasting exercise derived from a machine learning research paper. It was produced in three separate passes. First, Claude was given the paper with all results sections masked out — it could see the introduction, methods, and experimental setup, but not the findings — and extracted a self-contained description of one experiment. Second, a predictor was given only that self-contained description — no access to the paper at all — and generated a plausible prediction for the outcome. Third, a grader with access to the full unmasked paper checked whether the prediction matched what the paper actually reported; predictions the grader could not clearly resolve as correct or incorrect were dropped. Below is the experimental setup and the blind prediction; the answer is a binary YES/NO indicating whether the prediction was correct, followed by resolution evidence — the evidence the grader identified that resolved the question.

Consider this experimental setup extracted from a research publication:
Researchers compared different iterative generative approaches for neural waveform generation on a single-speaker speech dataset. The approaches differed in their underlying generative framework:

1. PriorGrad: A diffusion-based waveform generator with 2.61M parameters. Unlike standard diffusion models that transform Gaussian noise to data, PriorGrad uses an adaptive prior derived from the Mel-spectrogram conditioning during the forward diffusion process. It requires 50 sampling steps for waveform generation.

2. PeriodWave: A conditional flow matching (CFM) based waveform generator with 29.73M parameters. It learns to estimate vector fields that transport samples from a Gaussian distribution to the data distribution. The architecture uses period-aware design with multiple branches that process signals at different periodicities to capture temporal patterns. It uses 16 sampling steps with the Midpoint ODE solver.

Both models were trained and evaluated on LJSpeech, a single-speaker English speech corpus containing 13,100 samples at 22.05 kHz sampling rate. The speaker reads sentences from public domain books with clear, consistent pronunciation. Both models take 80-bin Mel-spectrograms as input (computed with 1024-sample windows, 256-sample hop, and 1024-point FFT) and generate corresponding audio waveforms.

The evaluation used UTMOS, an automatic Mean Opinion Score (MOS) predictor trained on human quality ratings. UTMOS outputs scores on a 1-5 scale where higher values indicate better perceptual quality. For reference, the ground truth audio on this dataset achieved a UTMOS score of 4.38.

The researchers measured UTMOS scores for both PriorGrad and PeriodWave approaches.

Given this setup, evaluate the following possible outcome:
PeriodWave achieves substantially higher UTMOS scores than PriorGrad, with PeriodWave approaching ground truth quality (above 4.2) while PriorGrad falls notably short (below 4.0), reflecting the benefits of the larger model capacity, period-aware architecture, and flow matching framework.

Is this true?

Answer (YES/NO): YES